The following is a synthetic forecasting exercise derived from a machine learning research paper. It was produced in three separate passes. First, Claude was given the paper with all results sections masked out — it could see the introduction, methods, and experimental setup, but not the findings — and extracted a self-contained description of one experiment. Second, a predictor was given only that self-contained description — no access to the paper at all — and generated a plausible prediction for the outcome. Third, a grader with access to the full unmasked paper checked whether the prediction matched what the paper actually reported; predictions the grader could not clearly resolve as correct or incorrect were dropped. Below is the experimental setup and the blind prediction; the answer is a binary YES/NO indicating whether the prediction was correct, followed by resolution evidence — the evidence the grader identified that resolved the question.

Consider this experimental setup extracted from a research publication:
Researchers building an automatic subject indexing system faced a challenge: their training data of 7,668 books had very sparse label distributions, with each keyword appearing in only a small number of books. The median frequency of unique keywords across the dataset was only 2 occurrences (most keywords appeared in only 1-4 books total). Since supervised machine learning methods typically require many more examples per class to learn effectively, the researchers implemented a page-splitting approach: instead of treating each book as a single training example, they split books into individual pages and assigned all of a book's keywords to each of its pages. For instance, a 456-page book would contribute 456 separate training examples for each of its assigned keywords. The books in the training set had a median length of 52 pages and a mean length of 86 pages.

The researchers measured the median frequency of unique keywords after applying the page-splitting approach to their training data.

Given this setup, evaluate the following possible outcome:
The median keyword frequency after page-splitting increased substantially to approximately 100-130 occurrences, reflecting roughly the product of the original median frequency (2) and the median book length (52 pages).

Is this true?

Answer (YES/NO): NO